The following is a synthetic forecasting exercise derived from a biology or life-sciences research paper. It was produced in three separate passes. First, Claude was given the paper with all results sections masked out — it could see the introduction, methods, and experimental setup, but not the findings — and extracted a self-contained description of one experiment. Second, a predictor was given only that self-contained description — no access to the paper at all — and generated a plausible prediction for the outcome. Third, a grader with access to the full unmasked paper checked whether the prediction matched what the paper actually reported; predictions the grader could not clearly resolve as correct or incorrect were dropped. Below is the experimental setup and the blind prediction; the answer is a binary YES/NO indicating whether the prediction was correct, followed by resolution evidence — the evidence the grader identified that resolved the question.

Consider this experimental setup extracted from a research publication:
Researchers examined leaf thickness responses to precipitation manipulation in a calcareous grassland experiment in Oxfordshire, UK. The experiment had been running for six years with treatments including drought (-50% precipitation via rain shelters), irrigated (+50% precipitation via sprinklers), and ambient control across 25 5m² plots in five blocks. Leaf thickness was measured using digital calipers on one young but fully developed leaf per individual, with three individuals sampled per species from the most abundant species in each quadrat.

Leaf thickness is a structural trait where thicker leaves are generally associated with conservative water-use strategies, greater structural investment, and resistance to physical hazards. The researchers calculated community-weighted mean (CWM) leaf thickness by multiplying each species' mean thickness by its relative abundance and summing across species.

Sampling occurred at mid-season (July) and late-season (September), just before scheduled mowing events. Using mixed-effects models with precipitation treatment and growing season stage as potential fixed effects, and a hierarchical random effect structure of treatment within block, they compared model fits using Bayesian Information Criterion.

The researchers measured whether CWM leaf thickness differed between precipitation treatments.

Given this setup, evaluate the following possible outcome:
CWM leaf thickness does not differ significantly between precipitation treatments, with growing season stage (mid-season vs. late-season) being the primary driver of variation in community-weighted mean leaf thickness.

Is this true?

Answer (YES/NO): NO